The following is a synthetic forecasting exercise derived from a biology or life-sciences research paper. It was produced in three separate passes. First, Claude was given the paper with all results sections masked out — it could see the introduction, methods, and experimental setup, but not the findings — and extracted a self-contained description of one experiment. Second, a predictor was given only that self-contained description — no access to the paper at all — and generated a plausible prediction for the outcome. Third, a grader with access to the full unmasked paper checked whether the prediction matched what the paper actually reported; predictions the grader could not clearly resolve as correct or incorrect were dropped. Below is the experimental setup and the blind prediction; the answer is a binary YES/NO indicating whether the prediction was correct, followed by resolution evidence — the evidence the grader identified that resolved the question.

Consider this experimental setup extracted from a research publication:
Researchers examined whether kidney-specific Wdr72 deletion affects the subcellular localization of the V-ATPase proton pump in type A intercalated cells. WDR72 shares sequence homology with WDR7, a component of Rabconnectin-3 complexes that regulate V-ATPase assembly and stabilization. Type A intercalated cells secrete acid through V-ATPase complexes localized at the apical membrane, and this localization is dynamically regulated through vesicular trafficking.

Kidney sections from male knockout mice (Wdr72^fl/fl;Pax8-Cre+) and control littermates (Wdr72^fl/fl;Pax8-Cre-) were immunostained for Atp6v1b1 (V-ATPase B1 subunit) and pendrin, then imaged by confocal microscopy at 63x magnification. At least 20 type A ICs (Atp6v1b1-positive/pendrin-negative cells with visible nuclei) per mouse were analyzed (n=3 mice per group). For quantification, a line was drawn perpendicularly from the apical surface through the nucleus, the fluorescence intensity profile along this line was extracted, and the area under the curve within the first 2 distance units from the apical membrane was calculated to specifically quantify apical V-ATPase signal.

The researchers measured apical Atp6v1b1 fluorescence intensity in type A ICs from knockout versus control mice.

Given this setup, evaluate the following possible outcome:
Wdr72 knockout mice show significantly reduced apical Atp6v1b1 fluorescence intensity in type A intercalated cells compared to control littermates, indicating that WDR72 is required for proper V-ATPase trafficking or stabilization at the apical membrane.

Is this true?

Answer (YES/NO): YES